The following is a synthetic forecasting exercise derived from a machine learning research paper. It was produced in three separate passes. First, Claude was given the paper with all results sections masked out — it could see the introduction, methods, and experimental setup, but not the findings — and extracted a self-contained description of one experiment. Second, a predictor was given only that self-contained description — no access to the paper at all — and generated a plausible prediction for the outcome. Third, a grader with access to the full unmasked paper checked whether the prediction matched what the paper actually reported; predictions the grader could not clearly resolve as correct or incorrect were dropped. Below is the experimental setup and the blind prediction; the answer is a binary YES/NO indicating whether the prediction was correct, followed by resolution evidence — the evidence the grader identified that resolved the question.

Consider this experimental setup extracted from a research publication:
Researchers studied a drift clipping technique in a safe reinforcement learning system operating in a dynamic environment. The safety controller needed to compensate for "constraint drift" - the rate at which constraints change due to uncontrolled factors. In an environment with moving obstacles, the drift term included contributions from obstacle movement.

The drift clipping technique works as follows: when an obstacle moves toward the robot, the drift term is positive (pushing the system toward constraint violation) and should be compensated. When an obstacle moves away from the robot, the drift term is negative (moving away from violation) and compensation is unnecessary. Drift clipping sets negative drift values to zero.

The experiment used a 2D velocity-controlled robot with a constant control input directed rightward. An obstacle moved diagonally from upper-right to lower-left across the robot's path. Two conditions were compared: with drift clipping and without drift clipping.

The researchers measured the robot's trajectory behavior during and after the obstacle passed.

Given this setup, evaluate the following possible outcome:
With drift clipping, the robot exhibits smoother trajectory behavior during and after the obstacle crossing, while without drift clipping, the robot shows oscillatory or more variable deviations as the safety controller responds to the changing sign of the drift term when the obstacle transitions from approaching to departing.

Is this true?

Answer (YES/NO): NO